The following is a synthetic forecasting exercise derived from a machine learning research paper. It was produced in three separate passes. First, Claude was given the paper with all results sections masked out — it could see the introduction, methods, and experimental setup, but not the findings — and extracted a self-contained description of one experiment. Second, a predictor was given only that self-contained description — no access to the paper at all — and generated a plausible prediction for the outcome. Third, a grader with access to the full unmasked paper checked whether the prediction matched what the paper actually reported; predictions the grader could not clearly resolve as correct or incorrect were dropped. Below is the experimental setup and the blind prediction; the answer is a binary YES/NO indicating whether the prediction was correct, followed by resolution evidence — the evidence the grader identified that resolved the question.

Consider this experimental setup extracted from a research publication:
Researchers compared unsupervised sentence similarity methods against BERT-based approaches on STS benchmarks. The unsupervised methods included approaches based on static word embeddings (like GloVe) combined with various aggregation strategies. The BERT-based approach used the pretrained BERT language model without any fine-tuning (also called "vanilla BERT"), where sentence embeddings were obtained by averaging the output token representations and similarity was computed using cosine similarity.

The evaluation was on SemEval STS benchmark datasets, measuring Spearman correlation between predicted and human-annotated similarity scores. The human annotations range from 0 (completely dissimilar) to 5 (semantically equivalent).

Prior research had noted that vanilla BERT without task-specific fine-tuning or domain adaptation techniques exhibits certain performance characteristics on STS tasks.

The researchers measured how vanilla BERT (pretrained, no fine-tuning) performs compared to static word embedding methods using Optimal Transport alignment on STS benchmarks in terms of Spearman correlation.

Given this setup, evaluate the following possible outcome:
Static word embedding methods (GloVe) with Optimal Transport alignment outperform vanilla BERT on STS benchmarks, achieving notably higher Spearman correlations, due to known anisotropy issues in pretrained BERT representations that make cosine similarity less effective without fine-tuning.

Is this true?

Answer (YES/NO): YES